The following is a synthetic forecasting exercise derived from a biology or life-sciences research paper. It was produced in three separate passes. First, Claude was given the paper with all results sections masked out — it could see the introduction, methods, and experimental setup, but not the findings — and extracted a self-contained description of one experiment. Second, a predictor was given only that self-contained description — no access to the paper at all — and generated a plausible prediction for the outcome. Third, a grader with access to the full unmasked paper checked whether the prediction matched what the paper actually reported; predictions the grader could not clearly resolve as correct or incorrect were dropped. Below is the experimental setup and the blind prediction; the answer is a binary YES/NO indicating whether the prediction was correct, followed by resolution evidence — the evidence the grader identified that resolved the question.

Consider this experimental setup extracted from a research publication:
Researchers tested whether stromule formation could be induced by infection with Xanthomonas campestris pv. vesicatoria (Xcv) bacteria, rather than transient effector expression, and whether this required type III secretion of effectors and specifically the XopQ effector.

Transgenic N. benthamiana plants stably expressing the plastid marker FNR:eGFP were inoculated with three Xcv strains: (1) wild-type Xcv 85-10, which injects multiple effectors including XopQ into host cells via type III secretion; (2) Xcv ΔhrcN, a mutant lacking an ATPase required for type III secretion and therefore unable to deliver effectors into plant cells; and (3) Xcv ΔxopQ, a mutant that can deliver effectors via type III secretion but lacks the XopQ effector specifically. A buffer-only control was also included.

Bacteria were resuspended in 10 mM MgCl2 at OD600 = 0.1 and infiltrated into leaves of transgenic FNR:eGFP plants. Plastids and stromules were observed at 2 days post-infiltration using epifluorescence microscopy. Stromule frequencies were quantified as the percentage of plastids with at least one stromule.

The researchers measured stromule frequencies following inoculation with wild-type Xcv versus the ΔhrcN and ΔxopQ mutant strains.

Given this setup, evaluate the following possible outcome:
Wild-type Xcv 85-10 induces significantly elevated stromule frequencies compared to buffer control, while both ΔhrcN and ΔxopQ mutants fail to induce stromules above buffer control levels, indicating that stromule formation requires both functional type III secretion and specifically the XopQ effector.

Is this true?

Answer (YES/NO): YES